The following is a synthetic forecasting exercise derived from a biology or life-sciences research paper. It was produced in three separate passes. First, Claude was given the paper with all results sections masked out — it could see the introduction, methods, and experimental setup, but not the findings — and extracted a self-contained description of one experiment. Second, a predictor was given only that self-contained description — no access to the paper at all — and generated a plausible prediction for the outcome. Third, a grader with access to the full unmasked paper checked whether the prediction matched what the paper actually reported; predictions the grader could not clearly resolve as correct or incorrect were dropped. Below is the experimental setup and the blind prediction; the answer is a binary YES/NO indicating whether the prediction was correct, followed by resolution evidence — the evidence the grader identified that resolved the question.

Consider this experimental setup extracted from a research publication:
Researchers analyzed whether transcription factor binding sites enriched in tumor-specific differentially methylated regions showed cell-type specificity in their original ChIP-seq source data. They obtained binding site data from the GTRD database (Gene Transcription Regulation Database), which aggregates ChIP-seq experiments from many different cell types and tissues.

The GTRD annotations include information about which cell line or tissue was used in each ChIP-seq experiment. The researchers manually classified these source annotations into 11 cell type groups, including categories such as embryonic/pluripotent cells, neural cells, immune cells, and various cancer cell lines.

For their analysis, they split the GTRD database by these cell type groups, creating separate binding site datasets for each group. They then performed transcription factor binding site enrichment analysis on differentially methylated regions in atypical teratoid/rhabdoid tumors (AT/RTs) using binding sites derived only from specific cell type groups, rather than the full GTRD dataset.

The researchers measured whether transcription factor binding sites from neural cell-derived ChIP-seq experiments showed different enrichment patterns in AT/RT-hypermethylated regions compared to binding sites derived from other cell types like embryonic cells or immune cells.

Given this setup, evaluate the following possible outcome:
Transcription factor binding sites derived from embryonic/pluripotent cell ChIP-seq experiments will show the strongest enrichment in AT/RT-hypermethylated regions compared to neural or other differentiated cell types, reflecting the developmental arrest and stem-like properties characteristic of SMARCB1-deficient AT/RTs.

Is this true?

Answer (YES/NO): NO